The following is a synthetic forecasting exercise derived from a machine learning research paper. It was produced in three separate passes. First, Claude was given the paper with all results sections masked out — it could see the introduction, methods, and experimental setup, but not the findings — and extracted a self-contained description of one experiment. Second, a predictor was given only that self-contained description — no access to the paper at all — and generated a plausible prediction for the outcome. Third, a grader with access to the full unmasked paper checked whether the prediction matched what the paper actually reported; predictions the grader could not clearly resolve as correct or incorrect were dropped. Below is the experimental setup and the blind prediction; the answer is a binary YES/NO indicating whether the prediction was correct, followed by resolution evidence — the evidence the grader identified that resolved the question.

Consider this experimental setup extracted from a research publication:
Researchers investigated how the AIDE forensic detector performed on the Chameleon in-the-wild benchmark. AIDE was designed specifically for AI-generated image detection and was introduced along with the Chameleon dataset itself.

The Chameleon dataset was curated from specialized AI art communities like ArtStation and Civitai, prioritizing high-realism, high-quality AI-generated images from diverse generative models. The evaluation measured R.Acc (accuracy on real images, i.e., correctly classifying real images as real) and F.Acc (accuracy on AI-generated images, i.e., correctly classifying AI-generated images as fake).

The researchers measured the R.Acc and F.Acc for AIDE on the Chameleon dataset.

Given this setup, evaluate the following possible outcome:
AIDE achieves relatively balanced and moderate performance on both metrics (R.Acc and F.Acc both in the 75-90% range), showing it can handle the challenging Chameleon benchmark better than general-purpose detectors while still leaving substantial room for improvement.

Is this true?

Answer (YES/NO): NO